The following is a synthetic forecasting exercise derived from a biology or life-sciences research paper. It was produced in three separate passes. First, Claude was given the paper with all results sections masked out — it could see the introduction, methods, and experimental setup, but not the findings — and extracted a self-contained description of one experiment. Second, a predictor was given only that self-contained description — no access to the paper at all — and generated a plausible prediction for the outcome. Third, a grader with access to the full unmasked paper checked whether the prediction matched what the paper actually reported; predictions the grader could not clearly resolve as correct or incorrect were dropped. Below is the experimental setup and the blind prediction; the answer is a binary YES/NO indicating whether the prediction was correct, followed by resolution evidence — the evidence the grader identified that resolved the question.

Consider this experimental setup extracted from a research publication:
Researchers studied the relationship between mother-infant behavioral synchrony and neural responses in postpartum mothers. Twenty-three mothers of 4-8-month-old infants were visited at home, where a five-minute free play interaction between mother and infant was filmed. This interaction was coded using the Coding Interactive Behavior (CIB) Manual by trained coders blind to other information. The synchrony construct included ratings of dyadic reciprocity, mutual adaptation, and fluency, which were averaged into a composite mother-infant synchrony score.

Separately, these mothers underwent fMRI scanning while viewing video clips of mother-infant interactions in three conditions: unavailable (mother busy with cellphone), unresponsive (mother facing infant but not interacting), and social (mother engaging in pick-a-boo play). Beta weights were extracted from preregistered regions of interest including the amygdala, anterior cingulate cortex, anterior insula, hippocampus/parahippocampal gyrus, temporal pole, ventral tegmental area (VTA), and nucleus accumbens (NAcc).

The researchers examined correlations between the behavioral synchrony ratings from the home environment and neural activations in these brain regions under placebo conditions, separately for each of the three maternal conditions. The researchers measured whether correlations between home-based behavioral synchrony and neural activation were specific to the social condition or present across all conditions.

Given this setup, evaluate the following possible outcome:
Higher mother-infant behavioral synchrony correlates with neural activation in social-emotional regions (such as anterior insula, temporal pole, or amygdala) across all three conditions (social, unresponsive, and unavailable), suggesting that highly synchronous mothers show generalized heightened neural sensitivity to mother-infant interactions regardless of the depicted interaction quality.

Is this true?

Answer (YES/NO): NO